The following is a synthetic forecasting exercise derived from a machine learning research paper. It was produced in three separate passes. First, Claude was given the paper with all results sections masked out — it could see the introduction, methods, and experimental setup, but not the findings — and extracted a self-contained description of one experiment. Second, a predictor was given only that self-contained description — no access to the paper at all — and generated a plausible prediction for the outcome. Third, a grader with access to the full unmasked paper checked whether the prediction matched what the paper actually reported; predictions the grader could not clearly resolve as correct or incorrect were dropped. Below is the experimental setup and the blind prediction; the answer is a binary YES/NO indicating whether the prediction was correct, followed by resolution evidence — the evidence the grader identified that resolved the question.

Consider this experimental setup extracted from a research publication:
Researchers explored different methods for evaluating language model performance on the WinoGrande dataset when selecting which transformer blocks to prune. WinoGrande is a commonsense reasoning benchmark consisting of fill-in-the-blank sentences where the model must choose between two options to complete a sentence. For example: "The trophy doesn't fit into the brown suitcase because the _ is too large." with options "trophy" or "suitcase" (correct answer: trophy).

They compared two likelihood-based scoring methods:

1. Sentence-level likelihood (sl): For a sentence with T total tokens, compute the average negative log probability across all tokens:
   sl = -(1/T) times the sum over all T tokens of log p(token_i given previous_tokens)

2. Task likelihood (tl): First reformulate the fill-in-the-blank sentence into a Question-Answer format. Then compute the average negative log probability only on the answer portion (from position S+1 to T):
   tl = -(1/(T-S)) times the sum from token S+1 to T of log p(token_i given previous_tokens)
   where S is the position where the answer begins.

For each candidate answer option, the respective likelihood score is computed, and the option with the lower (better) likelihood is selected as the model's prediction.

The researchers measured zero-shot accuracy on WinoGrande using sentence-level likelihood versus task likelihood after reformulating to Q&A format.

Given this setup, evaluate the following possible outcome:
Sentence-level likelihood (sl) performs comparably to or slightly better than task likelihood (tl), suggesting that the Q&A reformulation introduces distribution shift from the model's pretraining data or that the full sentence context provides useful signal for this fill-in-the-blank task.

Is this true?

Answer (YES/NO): NO